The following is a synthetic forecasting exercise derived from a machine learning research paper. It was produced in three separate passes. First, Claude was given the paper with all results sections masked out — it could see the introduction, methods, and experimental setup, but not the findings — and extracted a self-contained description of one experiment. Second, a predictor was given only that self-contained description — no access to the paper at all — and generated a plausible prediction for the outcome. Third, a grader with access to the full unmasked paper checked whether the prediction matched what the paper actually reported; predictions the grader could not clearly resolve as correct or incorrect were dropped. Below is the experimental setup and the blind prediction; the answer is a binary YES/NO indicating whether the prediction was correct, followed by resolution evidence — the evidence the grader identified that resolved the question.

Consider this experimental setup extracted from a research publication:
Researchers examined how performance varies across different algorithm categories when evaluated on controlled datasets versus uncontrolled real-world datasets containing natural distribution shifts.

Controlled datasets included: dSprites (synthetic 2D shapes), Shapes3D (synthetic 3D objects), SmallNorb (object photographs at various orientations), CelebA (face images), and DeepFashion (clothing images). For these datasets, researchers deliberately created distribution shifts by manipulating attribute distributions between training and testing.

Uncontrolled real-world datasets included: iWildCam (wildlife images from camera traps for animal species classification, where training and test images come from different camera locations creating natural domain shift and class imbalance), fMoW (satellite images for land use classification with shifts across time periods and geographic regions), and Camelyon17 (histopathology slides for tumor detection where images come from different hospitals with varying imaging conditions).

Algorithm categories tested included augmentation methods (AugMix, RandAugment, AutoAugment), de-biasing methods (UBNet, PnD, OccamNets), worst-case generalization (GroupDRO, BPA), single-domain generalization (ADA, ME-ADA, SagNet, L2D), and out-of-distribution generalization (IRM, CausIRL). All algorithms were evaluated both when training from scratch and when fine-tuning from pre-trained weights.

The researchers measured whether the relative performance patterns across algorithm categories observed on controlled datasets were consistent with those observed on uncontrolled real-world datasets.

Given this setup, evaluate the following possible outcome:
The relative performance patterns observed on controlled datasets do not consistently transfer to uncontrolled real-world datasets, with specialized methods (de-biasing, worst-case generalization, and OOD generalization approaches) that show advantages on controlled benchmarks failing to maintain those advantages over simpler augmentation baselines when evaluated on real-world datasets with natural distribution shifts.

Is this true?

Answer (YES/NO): NO